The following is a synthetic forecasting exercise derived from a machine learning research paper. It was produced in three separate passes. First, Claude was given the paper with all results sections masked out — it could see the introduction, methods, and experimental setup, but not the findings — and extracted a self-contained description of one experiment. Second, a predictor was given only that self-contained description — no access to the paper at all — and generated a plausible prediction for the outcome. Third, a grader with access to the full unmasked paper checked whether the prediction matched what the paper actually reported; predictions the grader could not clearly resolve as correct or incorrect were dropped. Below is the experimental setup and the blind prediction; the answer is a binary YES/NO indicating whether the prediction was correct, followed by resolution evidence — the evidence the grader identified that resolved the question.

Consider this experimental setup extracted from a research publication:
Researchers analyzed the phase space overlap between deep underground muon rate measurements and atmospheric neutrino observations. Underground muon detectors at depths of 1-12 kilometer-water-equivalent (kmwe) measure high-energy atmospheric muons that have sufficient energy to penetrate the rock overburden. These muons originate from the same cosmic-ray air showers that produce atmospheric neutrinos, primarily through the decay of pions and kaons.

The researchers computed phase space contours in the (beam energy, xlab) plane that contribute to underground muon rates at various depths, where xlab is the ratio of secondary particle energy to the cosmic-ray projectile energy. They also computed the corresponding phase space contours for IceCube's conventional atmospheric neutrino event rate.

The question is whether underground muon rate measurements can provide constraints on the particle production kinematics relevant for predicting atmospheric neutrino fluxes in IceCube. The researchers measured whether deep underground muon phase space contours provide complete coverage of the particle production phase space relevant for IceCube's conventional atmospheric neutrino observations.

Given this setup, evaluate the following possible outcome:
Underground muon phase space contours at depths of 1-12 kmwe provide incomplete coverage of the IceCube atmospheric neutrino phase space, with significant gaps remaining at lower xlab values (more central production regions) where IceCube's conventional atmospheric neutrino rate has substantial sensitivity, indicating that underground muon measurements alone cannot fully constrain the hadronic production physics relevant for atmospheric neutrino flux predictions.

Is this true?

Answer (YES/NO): NO